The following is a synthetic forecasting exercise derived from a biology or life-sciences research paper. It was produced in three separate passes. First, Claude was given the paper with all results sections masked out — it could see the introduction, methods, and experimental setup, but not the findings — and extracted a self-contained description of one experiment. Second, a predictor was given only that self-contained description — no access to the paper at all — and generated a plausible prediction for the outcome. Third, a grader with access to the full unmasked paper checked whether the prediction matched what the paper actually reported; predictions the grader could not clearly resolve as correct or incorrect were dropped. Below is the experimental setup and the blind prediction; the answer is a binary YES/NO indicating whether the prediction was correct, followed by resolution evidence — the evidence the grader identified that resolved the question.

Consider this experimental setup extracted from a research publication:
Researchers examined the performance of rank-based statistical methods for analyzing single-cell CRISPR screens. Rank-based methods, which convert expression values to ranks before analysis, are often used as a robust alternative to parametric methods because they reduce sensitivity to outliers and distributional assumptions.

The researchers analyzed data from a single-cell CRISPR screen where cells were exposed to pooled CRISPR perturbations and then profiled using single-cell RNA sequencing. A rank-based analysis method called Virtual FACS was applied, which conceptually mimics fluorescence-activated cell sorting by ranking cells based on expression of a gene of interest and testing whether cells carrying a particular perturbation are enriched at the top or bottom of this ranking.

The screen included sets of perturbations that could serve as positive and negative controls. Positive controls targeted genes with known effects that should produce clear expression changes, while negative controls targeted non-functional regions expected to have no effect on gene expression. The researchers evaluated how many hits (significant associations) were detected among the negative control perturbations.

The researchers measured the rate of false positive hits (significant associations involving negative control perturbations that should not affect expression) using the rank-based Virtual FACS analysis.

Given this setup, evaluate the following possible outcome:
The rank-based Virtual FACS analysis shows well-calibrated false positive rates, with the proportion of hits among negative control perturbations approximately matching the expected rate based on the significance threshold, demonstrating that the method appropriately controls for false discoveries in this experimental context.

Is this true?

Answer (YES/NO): NO